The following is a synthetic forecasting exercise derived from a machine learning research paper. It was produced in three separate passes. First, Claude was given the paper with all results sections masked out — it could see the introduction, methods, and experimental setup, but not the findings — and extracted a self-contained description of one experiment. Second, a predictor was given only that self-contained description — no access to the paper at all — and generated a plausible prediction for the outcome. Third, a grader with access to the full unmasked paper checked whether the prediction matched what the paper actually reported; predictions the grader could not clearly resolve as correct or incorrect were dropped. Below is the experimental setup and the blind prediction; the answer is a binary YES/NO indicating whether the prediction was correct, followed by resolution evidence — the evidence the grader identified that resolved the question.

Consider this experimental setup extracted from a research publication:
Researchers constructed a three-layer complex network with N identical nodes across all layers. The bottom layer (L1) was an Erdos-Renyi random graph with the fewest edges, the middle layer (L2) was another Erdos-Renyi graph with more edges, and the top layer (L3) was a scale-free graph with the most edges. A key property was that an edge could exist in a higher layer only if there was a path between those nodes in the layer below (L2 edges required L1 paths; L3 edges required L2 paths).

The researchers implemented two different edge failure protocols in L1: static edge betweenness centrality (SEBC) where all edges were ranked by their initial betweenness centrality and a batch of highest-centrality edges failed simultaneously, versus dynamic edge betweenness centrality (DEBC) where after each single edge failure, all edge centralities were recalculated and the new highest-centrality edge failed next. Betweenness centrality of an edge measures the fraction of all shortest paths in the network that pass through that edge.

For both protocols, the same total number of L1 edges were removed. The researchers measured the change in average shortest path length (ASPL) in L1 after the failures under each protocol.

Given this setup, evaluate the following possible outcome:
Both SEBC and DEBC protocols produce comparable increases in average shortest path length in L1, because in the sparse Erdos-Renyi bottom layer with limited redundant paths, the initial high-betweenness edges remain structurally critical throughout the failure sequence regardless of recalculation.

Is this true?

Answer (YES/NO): NO